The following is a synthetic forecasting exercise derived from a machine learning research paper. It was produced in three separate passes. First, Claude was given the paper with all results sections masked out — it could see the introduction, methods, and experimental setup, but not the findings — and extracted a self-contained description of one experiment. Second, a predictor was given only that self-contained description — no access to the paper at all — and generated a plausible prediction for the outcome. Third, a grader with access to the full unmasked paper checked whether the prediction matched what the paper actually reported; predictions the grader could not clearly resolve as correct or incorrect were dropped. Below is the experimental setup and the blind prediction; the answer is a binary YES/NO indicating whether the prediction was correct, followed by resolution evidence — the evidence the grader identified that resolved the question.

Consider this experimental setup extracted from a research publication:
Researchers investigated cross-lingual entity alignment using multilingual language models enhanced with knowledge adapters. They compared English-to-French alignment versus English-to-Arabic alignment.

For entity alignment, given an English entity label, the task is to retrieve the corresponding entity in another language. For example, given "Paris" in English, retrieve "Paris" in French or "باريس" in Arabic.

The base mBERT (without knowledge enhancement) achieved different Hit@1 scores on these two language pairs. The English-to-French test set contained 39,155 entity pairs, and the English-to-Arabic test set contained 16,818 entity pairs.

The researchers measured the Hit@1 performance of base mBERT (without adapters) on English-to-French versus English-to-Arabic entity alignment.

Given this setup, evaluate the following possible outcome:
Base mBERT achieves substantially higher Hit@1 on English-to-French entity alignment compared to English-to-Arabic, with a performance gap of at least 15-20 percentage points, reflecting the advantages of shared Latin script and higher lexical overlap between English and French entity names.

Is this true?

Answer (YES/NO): YES